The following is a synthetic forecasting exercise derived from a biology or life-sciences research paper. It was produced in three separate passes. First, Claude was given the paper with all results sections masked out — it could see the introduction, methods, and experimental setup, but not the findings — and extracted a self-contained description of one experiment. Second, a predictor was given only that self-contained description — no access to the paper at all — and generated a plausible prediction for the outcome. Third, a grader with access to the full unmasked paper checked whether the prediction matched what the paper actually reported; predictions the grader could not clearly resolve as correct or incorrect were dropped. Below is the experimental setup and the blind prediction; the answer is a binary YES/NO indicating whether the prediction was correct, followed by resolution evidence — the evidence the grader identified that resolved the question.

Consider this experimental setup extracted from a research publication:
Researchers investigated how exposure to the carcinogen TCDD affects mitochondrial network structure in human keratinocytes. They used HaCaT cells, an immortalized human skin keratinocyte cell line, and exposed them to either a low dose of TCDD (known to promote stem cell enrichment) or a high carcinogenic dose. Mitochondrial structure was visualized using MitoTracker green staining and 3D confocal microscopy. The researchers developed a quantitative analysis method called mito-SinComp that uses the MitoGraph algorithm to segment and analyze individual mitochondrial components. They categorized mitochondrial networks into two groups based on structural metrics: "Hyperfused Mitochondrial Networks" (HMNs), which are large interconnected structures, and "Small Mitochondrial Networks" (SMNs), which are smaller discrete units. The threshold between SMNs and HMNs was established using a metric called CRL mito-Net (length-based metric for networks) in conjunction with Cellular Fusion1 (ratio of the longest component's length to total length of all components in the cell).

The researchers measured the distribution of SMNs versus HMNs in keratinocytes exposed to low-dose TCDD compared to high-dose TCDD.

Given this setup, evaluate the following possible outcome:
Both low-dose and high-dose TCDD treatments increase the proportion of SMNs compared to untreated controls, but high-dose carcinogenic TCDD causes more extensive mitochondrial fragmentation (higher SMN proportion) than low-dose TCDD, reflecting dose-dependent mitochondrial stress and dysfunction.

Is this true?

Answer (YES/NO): NO